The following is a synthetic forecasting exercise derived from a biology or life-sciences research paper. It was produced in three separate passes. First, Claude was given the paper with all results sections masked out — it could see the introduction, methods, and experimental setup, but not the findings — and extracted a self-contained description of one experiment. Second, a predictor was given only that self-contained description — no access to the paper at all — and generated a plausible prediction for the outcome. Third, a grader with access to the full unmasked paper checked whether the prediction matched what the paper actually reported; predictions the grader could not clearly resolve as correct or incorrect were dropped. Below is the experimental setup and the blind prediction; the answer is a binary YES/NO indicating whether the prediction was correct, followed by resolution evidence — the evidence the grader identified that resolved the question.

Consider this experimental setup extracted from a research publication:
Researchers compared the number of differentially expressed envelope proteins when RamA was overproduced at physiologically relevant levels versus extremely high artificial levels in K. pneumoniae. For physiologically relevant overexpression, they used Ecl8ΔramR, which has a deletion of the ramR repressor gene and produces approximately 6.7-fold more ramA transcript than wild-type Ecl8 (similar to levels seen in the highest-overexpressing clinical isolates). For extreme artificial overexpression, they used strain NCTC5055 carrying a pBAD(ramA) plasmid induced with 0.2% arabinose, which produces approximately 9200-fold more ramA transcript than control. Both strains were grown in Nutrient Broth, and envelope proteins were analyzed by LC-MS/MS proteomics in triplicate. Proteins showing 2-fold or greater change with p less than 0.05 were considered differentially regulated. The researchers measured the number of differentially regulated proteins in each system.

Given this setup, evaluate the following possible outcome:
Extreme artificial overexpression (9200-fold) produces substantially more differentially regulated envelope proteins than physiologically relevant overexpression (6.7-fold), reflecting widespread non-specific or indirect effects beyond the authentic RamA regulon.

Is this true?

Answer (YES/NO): YES